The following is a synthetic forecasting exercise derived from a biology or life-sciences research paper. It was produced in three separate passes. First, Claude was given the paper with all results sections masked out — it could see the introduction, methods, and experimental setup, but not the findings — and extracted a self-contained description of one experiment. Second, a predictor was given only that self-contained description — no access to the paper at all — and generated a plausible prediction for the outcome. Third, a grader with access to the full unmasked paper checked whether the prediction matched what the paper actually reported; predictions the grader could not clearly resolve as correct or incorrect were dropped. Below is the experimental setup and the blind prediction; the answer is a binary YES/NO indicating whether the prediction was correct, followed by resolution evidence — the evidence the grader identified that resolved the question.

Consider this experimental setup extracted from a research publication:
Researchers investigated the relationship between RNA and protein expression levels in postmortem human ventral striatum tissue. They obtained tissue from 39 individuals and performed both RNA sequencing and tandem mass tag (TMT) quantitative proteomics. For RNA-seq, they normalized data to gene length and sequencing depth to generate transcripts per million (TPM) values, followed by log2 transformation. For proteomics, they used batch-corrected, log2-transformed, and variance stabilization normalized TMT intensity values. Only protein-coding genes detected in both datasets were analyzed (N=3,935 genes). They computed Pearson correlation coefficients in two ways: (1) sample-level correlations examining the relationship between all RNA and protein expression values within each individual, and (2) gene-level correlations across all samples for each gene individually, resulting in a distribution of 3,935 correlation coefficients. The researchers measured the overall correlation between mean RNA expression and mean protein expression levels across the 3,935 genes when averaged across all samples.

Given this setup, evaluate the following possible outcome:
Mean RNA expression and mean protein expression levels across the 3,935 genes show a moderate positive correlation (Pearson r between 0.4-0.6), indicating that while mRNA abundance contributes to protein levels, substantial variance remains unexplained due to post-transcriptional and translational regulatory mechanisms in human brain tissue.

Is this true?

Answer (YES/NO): YES